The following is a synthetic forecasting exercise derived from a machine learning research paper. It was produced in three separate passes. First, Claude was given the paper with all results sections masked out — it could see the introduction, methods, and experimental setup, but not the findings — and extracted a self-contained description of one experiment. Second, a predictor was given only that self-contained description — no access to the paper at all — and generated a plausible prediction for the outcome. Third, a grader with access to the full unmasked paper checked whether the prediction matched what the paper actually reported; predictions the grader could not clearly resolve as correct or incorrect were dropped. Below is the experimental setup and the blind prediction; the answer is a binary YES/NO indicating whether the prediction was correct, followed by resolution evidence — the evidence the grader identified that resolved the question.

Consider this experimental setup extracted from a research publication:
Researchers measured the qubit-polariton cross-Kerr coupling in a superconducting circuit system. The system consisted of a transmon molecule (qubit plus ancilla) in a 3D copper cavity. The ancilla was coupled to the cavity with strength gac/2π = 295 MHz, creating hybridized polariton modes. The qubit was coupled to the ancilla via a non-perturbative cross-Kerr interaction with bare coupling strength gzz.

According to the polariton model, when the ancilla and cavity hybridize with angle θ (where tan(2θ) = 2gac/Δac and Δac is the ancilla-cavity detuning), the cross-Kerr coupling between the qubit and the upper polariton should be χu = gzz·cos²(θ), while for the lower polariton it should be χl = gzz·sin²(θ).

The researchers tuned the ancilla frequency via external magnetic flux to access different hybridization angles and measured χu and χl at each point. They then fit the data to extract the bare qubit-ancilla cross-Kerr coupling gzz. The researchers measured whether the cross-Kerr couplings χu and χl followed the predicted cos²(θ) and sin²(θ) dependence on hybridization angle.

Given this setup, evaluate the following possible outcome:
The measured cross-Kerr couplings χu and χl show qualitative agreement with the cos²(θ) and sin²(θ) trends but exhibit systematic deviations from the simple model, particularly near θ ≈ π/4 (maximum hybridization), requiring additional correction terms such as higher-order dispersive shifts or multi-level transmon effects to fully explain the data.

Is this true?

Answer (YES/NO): NO